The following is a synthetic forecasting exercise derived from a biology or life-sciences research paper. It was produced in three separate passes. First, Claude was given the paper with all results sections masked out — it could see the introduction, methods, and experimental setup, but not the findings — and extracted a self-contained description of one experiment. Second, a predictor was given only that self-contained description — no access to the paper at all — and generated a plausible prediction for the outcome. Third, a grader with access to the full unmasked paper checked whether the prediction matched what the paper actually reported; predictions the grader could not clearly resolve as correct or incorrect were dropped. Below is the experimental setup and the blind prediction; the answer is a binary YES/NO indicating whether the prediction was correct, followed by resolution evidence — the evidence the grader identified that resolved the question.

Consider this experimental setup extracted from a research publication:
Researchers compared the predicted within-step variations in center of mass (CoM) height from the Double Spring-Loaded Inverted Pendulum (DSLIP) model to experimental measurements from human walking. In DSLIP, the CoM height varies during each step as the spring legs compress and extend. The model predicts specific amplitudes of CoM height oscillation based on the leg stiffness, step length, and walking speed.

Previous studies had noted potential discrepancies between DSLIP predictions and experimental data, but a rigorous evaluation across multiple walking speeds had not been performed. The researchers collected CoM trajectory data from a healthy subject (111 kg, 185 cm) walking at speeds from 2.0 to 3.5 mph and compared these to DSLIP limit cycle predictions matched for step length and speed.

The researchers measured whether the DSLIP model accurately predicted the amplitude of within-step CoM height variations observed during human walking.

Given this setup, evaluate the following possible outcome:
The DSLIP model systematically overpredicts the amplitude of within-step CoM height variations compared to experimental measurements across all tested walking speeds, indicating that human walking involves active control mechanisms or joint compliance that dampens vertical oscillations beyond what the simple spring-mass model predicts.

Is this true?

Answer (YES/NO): NO